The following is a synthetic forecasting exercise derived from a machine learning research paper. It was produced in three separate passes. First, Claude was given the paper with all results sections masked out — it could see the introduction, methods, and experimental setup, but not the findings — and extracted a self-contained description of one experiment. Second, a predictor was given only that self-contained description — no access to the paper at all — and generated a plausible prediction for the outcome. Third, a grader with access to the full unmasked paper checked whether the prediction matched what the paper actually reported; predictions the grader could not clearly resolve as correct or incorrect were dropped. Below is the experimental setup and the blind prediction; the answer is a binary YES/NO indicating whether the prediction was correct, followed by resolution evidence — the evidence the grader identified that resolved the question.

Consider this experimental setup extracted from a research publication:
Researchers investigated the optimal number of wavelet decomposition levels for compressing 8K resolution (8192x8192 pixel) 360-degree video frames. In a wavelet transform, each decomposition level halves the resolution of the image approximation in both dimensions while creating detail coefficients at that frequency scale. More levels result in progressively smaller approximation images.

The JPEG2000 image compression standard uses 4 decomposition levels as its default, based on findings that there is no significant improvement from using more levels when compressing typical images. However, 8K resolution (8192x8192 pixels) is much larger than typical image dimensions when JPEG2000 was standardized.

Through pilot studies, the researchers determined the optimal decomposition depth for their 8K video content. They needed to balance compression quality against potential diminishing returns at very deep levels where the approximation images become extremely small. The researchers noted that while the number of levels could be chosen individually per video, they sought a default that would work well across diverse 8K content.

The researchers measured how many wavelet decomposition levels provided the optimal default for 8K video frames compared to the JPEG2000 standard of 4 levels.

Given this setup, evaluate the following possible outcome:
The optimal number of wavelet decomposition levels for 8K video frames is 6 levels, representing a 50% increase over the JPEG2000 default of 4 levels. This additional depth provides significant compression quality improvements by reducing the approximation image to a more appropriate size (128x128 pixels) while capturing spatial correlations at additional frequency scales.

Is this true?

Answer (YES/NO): YES